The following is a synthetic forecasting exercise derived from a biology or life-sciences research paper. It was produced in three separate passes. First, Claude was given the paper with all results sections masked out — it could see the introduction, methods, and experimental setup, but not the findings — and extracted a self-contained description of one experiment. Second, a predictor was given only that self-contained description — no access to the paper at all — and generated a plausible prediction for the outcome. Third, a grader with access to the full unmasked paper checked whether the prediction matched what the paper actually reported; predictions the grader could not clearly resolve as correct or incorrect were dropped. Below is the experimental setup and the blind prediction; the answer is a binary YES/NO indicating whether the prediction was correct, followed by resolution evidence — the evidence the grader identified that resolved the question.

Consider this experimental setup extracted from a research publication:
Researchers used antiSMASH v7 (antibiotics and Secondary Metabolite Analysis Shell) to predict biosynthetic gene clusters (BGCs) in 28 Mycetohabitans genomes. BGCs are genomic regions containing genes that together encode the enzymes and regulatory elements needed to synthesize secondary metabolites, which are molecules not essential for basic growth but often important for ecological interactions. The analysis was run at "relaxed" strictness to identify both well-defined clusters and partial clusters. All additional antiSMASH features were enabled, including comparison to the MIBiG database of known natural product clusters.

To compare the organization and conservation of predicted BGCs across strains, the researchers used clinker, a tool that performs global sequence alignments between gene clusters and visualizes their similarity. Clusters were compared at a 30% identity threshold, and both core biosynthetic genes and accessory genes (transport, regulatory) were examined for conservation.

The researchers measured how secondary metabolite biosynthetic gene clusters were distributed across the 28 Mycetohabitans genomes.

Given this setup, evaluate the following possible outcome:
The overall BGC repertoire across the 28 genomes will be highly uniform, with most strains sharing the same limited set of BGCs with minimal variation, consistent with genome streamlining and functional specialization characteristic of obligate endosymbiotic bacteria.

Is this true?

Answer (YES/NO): NO